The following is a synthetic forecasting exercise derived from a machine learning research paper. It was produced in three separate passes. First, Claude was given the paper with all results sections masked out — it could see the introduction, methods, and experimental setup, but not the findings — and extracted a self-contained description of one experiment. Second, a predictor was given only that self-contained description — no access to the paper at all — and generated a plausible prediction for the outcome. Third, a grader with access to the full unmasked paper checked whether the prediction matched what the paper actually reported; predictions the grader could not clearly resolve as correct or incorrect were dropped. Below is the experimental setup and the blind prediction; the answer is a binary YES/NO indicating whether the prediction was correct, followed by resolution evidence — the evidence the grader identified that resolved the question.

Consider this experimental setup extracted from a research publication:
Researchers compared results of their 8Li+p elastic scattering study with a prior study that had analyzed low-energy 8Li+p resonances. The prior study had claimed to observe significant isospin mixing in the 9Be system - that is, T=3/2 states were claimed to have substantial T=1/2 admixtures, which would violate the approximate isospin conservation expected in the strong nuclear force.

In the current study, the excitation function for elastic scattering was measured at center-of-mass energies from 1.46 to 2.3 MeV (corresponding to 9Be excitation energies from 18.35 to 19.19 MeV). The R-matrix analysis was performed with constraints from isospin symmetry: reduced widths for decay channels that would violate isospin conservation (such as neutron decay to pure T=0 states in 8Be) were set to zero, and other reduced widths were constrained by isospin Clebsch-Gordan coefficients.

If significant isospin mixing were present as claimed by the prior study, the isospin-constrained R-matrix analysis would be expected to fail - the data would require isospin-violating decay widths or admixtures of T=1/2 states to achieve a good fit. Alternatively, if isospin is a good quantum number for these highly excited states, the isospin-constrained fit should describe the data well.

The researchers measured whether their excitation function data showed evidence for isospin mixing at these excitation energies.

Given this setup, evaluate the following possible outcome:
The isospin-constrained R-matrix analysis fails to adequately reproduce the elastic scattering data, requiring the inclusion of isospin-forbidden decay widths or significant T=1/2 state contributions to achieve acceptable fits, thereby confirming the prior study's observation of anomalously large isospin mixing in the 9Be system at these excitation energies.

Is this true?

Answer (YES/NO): NO